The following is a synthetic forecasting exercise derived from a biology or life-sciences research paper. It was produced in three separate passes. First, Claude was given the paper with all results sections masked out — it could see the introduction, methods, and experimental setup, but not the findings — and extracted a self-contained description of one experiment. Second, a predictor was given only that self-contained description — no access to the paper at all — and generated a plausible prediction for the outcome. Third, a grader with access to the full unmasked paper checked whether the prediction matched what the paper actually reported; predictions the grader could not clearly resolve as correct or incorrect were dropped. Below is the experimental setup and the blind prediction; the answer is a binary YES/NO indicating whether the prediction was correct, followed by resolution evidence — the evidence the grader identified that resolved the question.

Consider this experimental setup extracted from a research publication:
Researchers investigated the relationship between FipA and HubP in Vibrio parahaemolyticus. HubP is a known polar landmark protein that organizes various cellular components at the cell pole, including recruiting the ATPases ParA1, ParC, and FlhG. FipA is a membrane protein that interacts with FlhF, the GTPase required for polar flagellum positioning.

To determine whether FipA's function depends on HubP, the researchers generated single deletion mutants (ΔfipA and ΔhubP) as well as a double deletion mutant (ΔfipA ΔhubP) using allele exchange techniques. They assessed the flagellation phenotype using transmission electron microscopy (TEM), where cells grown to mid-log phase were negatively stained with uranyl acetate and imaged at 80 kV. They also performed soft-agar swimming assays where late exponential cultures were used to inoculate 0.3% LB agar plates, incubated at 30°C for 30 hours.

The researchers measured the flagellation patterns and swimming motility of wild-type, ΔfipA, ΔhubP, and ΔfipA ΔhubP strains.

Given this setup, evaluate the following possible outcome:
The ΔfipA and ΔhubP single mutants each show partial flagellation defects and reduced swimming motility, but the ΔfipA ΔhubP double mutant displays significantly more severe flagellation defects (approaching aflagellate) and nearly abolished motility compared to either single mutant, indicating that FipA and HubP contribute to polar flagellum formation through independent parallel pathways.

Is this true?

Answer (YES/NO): NO